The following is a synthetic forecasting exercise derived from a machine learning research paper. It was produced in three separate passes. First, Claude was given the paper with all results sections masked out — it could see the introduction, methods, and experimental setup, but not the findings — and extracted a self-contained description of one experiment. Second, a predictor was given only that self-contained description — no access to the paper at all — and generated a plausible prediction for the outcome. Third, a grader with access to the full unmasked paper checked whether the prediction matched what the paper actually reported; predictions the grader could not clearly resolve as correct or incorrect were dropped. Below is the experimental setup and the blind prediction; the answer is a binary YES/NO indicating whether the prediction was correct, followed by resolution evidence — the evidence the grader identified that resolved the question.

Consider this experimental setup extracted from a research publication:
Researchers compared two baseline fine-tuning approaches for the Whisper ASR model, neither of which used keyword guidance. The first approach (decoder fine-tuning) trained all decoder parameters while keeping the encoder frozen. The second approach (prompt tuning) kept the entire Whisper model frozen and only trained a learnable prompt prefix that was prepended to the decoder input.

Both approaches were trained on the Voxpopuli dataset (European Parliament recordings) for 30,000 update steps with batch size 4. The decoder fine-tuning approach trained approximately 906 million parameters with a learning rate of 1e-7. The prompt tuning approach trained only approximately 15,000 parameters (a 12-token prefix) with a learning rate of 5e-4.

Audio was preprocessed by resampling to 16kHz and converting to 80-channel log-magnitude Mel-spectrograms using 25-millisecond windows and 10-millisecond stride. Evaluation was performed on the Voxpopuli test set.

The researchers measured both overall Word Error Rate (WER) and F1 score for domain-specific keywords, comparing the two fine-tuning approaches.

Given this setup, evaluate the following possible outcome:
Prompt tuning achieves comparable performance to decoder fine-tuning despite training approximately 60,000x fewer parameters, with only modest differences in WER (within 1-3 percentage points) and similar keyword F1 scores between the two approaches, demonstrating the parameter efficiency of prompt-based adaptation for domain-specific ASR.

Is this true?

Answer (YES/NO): NO